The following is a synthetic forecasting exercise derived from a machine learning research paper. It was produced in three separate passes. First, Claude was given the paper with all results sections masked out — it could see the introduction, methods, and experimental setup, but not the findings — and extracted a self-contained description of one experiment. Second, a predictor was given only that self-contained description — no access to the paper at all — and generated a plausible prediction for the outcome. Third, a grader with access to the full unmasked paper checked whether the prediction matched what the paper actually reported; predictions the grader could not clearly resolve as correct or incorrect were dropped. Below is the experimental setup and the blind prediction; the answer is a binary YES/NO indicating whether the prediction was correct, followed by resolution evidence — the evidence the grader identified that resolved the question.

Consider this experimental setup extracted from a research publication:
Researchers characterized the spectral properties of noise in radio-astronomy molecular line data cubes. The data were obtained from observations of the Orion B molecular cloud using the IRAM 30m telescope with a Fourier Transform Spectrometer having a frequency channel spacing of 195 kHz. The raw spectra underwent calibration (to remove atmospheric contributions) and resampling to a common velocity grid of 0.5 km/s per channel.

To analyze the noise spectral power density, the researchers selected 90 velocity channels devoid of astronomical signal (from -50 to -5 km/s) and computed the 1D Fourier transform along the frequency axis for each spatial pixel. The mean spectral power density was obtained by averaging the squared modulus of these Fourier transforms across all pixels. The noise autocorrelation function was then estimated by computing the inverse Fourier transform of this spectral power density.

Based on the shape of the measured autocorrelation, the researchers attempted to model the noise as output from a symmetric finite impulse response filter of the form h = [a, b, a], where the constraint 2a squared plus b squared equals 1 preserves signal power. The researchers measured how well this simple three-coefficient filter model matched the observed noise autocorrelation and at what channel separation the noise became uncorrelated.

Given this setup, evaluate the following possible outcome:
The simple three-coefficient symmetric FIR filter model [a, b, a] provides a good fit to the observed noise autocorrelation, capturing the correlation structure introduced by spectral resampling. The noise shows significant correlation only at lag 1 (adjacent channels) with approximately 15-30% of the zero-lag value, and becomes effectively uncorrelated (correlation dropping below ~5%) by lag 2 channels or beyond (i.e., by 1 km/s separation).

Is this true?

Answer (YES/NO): NO